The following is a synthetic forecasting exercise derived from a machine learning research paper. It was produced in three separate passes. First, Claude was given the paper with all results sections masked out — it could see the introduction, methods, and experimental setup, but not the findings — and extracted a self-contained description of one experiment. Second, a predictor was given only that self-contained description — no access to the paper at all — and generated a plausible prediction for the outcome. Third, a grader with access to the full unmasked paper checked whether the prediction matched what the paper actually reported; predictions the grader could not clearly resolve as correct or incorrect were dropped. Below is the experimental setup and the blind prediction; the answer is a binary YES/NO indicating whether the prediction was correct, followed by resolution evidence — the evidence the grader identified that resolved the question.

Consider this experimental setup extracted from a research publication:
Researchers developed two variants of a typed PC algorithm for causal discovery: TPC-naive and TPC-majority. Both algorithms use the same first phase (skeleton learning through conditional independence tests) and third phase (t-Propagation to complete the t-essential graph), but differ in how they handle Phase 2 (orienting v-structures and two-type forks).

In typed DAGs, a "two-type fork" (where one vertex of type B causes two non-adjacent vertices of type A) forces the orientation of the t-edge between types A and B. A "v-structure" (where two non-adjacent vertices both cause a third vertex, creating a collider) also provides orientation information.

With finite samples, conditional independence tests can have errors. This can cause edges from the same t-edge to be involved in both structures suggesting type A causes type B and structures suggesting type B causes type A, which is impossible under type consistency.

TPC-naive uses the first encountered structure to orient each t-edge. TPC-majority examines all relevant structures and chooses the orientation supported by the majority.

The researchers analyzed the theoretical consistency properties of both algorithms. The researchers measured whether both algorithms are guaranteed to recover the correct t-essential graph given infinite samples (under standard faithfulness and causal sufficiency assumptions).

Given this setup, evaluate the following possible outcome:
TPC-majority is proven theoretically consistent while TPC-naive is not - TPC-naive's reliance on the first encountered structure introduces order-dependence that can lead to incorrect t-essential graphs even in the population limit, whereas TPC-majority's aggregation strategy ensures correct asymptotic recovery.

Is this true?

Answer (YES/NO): NO